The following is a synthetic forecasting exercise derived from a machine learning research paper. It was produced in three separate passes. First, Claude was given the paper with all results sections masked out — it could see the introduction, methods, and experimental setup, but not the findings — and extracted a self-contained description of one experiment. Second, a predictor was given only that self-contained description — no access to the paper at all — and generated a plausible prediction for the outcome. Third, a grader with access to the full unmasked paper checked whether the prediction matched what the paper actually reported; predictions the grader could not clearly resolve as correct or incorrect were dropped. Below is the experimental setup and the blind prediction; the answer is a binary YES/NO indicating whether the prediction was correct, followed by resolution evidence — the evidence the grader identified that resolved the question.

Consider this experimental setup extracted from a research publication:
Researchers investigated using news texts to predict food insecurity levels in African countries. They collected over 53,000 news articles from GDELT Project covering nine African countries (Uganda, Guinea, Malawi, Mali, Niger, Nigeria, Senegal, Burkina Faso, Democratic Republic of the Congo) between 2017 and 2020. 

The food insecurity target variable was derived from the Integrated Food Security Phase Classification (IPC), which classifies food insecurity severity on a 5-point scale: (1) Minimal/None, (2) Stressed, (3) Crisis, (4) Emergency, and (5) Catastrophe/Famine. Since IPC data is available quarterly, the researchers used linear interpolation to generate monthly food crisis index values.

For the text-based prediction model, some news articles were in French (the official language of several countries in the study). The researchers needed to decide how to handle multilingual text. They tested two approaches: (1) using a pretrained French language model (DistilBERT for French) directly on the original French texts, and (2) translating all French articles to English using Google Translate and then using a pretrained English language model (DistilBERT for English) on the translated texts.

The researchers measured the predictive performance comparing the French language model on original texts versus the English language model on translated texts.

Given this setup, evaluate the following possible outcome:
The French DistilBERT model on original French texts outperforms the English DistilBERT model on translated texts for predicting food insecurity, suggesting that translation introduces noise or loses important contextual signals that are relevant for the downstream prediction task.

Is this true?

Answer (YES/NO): NO